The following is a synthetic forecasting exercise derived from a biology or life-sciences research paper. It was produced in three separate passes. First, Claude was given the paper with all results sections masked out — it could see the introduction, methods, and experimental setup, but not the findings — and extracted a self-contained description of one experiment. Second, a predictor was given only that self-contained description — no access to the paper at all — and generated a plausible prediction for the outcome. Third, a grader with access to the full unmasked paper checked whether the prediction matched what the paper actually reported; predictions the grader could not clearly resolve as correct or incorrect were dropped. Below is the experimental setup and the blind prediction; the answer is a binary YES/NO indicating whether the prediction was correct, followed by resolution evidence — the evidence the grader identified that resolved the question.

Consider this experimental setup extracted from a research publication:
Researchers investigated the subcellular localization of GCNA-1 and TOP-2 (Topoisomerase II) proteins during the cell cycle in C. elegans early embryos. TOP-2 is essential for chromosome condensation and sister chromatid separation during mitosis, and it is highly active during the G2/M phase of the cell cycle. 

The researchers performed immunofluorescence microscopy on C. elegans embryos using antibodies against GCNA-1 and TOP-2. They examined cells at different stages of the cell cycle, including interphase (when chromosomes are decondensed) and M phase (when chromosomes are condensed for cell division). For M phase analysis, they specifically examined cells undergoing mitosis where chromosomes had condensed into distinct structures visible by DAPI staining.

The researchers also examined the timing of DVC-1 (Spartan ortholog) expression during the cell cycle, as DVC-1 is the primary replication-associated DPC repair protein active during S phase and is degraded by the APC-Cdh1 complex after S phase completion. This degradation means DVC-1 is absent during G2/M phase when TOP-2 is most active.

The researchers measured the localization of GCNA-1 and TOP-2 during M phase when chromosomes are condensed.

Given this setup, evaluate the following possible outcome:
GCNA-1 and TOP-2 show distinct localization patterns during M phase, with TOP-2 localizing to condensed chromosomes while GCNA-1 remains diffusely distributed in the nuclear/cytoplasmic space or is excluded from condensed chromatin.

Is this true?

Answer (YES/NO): NO